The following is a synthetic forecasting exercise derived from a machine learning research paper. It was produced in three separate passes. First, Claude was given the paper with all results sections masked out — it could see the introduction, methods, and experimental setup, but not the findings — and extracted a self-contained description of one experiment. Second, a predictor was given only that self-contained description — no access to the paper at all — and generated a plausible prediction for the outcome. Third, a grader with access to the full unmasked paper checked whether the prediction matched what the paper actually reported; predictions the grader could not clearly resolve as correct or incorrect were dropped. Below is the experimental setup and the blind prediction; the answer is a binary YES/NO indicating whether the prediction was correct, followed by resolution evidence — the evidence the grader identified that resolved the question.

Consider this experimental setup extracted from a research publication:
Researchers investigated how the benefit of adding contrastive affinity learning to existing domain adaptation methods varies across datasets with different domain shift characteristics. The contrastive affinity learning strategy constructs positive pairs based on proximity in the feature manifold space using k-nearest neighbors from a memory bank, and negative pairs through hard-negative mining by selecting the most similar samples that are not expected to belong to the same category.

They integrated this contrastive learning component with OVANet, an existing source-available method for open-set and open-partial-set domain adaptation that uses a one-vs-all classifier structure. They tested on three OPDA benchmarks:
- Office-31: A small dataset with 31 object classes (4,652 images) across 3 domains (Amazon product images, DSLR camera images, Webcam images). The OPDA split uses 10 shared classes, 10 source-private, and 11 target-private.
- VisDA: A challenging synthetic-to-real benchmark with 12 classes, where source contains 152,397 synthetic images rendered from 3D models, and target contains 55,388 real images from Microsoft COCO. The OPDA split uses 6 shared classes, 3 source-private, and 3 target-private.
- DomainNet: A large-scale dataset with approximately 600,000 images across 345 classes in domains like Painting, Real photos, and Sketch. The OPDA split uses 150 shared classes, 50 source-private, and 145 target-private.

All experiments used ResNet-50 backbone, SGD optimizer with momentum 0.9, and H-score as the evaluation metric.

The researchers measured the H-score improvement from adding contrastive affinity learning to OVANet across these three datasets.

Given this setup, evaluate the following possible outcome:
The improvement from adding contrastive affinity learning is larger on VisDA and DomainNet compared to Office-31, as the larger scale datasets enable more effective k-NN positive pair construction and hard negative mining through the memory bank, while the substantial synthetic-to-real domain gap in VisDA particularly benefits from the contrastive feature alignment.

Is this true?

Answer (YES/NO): NO